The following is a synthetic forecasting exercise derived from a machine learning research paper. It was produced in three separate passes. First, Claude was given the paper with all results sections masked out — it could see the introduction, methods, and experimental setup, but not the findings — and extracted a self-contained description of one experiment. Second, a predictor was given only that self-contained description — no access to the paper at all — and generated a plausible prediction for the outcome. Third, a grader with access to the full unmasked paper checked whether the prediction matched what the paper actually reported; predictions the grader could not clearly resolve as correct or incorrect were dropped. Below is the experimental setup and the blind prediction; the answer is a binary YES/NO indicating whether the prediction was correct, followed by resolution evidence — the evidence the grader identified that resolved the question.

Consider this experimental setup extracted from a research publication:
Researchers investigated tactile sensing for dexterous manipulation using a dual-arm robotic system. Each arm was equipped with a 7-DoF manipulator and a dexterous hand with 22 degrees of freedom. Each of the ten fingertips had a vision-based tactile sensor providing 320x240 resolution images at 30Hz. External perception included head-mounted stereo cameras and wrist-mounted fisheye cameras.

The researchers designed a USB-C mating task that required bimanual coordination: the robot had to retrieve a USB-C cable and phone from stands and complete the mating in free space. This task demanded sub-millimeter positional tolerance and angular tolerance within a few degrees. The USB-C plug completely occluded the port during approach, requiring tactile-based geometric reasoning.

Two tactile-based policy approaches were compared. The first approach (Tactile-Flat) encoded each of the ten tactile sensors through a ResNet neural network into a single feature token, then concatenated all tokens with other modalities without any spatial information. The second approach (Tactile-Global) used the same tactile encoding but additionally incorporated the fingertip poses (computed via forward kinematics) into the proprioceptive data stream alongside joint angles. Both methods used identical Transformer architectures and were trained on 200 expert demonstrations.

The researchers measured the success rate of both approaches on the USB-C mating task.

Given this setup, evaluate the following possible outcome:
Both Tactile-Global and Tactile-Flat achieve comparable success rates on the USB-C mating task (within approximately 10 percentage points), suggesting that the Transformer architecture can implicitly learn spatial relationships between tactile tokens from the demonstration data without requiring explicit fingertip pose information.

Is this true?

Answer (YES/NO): YES